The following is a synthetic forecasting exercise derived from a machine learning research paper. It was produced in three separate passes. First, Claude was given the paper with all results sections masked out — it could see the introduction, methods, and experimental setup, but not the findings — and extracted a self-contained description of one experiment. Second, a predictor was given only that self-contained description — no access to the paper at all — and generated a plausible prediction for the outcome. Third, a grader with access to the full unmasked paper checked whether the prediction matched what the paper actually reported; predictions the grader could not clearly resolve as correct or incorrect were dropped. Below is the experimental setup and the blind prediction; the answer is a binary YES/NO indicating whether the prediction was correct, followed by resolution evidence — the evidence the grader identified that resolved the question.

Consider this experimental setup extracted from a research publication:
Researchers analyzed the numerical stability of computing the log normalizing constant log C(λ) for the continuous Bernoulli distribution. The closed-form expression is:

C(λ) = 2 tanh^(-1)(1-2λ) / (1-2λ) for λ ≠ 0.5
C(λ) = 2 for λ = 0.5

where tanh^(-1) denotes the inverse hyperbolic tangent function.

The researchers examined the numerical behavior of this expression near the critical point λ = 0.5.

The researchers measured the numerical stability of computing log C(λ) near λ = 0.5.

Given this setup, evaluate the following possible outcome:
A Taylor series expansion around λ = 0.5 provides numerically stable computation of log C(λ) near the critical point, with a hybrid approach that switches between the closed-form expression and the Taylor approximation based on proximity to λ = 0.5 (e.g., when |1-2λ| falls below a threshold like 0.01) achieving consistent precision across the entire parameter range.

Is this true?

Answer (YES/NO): YES